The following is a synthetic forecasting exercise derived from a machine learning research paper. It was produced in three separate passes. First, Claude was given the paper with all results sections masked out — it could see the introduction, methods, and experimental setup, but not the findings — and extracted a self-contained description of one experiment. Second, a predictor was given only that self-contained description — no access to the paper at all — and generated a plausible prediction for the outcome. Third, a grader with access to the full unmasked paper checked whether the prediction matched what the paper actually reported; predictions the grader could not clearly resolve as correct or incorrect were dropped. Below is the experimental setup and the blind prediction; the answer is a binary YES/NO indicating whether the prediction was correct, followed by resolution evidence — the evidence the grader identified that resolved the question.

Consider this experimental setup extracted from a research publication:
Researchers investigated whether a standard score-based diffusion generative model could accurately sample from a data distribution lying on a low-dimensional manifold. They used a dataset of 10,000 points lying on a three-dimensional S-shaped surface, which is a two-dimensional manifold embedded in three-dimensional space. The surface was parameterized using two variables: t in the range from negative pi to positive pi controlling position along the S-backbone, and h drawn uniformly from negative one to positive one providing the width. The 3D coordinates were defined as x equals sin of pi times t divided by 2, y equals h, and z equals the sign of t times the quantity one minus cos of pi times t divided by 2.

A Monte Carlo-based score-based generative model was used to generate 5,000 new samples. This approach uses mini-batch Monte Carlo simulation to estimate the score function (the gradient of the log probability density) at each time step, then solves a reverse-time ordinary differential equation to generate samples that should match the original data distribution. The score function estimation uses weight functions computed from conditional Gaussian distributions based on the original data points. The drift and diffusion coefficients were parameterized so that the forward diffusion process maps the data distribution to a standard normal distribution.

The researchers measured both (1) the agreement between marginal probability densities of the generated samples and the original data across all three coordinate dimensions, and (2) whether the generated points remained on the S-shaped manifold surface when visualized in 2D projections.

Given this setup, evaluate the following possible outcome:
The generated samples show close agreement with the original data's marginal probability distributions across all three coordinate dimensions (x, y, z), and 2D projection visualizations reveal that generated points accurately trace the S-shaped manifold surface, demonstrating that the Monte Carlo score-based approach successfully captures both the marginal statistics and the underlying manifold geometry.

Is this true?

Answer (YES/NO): NO